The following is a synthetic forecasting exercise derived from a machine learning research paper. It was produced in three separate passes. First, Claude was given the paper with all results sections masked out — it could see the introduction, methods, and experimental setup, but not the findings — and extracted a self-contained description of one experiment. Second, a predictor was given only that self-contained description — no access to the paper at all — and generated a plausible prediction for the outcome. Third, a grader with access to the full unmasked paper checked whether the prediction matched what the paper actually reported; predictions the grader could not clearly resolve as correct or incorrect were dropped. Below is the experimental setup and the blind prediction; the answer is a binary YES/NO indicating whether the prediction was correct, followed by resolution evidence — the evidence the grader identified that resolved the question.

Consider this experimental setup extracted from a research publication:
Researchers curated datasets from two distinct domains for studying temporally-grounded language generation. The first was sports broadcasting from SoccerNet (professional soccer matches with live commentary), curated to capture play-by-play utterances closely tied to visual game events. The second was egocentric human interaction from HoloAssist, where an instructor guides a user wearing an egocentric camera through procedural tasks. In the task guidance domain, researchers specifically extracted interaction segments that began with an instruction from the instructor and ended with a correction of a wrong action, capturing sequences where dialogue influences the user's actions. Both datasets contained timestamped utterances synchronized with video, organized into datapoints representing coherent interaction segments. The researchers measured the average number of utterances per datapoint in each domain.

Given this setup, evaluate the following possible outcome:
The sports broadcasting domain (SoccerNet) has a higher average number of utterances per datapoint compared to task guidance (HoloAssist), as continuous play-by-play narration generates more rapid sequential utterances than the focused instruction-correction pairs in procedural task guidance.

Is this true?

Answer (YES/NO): NO